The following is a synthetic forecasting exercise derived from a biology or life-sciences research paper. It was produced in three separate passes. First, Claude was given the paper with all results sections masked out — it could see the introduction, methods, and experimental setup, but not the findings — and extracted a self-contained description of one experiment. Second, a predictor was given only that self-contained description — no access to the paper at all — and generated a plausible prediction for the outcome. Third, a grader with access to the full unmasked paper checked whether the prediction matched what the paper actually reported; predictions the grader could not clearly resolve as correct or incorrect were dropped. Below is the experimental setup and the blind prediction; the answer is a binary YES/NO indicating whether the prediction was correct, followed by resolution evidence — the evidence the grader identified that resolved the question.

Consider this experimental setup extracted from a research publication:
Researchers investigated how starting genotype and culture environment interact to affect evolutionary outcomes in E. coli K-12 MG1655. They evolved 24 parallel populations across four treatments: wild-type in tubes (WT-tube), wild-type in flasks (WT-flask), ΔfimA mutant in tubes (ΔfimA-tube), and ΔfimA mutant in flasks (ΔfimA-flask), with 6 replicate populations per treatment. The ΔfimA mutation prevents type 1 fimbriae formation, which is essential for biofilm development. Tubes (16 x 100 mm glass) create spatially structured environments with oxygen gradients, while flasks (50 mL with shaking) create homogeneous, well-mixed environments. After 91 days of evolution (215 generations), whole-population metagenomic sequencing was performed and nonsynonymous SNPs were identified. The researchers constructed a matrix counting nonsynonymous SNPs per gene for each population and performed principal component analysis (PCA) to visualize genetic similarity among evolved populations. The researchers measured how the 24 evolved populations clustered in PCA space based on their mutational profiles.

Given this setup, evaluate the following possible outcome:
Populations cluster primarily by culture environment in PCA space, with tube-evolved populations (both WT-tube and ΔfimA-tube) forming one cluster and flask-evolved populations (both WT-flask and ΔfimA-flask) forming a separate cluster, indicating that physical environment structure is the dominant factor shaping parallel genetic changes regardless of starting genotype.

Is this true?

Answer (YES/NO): NO